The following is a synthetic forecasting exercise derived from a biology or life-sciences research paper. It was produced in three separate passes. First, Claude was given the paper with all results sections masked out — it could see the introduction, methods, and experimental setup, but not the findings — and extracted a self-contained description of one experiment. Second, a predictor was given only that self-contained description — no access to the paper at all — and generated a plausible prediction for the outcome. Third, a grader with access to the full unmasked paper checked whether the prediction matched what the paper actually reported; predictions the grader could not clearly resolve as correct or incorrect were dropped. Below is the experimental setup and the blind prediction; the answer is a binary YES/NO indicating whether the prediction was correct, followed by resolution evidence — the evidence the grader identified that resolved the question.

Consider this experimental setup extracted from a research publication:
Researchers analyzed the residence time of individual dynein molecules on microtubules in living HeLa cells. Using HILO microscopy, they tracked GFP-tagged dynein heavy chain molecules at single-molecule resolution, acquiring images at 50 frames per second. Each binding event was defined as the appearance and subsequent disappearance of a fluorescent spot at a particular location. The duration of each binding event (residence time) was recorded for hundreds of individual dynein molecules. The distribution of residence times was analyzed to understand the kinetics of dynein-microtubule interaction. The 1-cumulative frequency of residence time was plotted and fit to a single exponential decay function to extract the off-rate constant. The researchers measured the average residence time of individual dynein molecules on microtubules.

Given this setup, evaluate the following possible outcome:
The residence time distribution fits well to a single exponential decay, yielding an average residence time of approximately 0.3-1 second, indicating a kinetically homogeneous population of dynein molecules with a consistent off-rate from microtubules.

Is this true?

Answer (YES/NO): YES